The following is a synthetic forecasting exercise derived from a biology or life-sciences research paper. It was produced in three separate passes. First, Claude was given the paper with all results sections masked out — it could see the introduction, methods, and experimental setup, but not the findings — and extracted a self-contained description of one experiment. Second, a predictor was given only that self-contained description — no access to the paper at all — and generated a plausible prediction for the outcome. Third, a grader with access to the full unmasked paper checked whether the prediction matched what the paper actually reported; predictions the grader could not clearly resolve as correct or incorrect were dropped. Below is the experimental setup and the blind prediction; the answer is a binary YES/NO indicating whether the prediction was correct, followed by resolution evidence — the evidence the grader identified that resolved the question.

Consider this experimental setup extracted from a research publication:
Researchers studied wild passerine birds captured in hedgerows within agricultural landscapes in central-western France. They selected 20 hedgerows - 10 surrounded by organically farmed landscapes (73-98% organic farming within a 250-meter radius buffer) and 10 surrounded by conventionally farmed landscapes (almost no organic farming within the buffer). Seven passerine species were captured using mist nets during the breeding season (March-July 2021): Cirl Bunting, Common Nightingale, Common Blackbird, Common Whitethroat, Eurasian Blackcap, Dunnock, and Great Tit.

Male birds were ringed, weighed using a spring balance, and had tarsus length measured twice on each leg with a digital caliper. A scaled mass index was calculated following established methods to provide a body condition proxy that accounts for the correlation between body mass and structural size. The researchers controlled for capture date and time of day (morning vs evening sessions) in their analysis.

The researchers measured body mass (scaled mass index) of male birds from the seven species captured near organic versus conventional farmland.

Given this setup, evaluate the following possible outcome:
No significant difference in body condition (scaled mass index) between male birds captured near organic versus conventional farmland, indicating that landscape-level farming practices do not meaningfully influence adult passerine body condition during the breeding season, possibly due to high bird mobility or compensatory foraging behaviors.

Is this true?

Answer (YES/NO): YES